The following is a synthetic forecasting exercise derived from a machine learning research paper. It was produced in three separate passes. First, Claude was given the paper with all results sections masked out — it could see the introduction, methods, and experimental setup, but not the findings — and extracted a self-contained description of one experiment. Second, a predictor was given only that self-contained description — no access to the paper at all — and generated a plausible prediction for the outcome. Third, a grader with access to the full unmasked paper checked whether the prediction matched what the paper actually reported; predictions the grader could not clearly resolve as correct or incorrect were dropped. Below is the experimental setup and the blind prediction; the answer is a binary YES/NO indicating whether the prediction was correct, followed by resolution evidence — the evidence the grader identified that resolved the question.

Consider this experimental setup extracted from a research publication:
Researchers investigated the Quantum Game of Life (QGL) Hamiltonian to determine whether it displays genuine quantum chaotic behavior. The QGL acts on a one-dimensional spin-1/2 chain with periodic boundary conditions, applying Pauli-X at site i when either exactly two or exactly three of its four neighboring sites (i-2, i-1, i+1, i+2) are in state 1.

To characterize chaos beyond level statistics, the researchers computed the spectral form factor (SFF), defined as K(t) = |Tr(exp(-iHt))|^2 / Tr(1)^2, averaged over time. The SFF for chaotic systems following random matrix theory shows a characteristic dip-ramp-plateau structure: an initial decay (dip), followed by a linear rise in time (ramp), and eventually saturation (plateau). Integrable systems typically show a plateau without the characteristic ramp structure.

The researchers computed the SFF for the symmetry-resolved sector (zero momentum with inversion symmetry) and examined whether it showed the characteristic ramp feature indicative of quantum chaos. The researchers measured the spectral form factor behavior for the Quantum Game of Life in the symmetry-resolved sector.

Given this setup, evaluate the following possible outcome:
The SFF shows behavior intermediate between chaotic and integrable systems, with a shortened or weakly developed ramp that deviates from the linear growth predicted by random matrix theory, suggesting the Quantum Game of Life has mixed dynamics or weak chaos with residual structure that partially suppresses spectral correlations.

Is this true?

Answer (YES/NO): NO